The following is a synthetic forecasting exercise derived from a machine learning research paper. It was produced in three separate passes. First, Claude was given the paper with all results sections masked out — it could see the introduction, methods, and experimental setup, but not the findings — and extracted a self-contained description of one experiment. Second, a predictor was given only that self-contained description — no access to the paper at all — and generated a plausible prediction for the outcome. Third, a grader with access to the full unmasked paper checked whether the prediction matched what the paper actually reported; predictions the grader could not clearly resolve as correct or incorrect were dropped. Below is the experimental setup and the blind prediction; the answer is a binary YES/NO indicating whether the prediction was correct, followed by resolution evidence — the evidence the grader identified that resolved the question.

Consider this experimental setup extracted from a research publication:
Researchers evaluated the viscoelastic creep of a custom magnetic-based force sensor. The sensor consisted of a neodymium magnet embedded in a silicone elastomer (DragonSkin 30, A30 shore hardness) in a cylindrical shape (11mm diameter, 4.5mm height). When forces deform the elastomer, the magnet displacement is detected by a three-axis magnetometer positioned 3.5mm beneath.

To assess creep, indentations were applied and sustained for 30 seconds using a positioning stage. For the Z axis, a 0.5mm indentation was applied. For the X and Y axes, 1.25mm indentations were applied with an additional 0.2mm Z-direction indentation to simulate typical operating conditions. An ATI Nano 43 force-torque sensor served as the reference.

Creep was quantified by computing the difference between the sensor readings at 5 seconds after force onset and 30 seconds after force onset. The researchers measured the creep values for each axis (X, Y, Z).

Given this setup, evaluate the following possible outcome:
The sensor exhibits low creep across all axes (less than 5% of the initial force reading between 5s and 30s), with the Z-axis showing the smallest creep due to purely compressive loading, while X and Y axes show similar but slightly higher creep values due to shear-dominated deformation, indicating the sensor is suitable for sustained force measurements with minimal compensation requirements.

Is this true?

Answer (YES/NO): NO